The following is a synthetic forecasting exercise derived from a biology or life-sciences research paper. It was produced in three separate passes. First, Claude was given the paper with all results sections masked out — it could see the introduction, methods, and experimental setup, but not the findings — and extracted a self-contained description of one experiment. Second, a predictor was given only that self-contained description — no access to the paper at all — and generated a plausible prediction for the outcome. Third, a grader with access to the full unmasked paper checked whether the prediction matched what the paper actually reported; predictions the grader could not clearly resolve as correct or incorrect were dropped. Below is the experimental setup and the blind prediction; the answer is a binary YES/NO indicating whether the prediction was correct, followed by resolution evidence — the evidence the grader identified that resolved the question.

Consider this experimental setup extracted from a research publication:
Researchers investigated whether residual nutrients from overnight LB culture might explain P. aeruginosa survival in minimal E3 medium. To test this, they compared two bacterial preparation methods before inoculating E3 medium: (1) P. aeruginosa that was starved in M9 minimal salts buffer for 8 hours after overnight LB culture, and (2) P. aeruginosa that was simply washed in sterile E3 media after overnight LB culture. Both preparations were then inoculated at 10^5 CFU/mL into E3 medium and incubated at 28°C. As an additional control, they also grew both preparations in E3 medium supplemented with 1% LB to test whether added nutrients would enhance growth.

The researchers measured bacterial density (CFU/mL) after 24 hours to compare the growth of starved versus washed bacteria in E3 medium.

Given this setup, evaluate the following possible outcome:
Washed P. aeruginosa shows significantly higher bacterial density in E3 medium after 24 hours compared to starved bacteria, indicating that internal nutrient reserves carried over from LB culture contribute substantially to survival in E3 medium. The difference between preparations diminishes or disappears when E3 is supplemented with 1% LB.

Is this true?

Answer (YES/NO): NO